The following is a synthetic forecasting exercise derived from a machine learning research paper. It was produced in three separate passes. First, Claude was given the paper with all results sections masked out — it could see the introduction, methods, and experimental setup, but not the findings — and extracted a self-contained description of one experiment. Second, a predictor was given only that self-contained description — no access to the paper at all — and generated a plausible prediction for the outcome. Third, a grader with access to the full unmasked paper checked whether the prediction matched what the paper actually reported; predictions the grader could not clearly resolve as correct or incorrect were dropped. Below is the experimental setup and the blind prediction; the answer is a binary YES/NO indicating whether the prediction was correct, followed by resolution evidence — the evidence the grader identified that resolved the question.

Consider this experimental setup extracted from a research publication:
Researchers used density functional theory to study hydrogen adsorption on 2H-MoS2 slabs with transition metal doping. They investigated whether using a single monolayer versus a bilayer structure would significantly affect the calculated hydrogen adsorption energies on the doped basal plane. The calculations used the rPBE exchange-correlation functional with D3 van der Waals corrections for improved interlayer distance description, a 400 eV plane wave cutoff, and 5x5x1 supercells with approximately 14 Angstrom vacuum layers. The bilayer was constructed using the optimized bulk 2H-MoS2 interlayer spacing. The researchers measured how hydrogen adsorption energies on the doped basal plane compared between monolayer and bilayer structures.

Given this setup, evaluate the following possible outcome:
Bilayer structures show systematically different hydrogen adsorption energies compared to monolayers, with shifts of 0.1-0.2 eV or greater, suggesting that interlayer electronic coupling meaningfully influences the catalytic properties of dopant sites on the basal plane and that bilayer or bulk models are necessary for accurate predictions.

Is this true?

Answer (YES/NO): NO